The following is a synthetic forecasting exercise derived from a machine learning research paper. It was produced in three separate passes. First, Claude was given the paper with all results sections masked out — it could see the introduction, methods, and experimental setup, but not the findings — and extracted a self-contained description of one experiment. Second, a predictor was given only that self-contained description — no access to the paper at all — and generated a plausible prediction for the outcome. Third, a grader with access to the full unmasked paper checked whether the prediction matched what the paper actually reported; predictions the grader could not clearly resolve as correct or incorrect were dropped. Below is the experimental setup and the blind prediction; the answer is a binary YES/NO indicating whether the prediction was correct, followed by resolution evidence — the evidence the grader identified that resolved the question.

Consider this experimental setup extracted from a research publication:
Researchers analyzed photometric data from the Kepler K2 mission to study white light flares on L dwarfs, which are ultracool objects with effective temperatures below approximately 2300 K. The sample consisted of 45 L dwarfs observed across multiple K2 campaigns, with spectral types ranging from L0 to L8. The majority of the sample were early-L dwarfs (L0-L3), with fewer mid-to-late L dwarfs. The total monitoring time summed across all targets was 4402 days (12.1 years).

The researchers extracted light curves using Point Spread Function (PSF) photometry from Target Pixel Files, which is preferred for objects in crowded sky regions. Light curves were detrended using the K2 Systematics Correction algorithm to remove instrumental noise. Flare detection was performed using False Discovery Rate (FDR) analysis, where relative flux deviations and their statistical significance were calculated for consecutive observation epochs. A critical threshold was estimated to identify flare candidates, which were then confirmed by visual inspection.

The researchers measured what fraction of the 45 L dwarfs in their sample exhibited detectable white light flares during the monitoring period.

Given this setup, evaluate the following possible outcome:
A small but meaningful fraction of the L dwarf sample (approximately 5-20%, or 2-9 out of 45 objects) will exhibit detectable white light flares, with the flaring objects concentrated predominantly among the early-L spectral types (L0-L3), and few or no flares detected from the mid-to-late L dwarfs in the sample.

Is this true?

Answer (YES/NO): YES